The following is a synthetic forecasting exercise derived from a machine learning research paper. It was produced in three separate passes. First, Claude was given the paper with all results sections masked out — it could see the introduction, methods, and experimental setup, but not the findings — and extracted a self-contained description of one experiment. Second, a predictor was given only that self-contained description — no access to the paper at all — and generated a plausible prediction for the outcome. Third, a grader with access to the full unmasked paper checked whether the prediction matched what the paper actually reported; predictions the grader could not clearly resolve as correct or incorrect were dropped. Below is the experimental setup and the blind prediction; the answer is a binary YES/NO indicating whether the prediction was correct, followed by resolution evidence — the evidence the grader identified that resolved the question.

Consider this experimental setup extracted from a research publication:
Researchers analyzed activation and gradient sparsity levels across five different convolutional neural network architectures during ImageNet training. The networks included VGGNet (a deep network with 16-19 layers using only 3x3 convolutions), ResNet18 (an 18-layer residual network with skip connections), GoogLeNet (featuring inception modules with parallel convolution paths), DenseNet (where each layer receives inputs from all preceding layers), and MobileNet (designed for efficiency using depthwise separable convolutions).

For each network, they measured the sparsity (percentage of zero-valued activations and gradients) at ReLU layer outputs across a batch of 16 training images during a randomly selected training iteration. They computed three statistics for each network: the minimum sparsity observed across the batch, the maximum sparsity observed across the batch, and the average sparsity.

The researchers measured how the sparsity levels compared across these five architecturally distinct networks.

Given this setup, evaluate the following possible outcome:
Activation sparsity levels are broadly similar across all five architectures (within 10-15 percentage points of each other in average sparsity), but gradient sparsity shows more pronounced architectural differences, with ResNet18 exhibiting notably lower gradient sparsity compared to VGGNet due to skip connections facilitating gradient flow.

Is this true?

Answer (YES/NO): NO